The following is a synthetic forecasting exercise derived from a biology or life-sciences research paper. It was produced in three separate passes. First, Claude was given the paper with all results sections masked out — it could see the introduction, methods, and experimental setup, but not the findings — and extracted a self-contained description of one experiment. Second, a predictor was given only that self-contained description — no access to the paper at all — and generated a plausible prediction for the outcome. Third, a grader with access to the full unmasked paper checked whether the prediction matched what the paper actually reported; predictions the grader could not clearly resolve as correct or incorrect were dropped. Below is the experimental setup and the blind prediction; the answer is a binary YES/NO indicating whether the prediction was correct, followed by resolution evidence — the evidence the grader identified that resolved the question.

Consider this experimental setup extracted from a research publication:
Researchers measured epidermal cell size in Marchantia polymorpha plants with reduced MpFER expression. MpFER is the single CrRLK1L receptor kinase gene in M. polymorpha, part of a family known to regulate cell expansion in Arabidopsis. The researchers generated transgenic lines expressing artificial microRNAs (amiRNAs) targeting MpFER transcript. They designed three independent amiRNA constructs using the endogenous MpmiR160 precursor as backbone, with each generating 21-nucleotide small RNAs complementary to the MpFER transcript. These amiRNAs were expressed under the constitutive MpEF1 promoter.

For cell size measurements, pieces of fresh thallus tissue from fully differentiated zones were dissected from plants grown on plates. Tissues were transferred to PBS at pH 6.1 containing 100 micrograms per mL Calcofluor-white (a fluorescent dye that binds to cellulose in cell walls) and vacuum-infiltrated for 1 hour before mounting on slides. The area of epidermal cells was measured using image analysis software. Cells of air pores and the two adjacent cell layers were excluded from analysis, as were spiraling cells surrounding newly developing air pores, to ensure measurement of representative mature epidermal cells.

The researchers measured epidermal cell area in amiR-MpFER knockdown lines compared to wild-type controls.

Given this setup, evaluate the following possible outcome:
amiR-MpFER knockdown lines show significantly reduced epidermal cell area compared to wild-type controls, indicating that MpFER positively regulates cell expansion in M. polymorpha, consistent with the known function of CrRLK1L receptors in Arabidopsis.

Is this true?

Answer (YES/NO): YES